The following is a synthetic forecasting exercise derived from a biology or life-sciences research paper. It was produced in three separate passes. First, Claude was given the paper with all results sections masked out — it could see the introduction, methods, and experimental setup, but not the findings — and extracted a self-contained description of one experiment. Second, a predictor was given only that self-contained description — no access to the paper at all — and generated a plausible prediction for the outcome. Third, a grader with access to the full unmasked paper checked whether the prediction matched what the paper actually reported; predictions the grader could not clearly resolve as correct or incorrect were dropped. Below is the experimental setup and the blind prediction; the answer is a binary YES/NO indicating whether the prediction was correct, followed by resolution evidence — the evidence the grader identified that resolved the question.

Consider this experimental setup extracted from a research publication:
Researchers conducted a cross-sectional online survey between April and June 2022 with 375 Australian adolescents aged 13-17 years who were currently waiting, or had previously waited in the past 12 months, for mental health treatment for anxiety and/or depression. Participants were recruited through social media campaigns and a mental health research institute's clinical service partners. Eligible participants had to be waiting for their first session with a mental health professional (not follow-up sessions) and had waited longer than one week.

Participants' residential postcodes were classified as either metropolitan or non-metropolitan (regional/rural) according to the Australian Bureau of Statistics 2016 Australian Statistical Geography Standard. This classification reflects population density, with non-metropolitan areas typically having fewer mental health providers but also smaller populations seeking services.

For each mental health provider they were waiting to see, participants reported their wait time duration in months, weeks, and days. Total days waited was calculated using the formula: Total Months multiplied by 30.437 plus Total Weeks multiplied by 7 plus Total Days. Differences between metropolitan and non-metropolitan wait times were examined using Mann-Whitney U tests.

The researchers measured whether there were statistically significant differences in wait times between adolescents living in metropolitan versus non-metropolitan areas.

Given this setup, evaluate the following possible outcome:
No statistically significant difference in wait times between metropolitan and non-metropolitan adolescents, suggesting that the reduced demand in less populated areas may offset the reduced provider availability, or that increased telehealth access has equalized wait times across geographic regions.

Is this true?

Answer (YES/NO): NO